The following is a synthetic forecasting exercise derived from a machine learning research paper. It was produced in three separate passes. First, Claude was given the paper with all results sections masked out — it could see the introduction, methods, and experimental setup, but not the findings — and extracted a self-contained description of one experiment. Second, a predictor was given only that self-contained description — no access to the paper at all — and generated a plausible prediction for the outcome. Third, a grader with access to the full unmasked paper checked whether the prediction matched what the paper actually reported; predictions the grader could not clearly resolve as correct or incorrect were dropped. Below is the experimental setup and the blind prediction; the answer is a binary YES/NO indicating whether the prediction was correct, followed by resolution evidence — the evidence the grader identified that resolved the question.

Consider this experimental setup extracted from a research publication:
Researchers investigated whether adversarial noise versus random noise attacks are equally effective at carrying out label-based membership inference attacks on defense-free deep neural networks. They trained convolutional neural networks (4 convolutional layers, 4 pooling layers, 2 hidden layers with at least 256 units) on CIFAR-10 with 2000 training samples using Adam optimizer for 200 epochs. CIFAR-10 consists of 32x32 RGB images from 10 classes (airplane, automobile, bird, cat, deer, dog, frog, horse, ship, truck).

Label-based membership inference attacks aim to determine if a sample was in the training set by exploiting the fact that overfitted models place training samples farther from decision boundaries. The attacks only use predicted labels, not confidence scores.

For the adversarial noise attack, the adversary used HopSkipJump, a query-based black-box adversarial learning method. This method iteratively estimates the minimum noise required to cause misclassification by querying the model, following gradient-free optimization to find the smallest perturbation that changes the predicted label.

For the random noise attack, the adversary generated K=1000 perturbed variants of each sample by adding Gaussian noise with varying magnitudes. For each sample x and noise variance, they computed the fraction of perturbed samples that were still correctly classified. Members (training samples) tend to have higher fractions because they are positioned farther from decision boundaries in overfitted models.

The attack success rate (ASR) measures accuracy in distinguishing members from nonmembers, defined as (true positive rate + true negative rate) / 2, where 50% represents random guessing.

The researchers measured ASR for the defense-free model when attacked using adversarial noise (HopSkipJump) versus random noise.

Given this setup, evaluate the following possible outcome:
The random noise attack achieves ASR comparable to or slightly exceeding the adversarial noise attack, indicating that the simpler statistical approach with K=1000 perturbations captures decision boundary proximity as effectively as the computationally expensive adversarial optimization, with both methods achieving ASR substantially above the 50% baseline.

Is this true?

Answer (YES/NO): NO